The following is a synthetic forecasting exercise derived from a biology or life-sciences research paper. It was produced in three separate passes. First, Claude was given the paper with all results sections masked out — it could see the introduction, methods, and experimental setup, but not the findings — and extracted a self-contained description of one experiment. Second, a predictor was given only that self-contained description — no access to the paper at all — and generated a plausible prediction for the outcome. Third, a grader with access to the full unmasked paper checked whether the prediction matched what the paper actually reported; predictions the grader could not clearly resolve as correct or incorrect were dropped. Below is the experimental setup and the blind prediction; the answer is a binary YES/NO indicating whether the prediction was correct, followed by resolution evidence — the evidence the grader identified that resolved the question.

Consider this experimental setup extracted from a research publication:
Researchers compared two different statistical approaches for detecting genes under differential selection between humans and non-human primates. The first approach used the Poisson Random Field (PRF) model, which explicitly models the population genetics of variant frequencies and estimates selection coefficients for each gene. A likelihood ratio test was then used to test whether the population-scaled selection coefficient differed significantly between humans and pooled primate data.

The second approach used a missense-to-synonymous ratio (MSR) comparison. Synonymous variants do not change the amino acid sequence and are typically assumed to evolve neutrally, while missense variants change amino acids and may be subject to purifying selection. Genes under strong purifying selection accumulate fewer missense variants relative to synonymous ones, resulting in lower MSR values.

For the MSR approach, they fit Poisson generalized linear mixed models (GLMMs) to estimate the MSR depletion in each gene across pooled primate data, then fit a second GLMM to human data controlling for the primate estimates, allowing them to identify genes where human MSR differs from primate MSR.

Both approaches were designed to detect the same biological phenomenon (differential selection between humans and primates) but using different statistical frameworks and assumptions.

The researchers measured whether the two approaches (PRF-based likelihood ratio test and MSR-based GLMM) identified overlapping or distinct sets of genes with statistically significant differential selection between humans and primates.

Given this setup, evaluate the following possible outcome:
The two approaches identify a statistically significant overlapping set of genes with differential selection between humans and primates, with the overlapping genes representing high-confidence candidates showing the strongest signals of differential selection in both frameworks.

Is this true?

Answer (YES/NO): YES